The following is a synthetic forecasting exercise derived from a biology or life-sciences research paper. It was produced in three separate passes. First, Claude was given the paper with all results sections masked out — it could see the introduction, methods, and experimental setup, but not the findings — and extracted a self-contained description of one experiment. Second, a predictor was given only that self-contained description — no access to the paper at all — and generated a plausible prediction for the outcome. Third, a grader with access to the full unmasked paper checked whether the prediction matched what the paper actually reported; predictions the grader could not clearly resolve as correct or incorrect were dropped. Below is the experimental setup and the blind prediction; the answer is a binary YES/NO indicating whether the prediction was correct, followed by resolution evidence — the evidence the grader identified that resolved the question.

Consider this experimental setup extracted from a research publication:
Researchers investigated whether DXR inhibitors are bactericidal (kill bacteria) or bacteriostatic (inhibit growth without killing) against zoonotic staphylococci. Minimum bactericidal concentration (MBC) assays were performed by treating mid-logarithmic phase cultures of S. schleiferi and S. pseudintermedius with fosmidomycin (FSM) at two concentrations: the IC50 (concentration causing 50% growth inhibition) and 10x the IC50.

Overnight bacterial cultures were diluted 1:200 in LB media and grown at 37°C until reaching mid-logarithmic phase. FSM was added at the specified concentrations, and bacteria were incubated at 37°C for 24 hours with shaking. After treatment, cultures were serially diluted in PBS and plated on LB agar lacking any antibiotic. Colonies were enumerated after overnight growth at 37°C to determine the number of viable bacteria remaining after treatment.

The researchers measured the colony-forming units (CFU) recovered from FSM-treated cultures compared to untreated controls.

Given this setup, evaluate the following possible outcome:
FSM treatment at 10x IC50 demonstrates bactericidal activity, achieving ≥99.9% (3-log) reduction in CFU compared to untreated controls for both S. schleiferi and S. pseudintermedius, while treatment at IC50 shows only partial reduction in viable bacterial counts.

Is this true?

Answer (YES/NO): NO